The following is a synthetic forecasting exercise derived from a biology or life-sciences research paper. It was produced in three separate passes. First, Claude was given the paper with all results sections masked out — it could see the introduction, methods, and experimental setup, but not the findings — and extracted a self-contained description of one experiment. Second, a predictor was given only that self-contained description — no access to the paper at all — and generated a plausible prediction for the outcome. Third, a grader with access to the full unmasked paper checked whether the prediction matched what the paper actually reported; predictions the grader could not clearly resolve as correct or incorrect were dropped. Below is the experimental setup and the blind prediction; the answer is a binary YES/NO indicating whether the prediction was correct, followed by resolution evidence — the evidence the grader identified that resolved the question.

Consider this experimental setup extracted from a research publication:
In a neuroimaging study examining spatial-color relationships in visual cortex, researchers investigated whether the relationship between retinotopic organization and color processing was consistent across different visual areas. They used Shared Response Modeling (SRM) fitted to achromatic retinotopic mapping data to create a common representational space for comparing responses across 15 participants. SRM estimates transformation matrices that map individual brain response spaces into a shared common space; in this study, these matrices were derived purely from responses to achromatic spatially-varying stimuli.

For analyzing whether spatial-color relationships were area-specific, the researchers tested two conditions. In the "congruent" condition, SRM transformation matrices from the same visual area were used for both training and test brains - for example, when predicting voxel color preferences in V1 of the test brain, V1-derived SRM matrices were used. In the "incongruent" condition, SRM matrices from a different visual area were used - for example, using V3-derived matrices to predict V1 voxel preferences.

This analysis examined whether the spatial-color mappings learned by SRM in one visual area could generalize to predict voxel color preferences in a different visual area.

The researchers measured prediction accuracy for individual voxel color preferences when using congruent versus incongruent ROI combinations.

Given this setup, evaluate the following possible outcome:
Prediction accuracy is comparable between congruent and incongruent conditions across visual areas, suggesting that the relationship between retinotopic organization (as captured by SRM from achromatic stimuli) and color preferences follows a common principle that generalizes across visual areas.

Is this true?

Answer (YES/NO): NO